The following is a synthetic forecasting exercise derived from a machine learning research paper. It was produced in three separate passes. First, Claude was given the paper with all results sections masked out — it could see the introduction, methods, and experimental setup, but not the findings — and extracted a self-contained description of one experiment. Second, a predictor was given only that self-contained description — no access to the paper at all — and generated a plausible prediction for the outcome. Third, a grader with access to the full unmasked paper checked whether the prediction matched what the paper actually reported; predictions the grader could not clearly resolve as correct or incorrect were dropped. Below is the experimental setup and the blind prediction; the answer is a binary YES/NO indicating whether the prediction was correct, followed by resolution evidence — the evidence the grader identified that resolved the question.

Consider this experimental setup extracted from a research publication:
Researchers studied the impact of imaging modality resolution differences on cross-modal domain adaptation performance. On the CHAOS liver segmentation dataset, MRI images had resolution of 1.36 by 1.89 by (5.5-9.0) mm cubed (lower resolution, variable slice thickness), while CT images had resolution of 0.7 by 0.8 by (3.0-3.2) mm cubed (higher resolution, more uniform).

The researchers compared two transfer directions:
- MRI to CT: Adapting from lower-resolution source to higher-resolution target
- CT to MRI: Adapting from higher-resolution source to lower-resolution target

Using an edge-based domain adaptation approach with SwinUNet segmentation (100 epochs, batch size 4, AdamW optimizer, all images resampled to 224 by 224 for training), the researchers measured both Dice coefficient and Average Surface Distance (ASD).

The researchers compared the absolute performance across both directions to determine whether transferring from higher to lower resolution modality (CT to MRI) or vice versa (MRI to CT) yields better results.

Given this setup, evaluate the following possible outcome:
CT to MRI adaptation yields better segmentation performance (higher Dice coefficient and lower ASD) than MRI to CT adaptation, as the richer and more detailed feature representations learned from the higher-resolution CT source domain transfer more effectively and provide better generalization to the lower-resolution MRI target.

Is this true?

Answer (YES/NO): NO